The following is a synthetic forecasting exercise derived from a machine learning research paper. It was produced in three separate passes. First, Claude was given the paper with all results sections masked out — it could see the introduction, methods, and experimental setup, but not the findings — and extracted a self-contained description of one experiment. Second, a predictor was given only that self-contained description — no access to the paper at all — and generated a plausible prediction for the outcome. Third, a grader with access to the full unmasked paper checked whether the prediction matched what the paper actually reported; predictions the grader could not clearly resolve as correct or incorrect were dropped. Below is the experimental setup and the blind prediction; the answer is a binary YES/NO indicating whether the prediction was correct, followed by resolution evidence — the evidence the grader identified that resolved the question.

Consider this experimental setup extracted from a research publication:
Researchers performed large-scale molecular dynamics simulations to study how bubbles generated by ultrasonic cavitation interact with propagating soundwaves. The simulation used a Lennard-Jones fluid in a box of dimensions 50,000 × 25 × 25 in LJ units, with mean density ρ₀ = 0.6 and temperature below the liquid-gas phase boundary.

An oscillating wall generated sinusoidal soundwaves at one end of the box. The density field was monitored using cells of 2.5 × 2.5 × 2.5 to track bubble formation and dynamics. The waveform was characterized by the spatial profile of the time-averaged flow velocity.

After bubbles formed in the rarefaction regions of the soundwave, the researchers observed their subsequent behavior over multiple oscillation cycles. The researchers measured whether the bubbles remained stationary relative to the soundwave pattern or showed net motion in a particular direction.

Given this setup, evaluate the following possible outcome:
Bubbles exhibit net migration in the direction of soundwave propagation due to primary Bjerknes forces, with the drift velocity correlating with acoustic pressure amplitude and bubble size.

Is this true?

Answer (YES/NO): NO